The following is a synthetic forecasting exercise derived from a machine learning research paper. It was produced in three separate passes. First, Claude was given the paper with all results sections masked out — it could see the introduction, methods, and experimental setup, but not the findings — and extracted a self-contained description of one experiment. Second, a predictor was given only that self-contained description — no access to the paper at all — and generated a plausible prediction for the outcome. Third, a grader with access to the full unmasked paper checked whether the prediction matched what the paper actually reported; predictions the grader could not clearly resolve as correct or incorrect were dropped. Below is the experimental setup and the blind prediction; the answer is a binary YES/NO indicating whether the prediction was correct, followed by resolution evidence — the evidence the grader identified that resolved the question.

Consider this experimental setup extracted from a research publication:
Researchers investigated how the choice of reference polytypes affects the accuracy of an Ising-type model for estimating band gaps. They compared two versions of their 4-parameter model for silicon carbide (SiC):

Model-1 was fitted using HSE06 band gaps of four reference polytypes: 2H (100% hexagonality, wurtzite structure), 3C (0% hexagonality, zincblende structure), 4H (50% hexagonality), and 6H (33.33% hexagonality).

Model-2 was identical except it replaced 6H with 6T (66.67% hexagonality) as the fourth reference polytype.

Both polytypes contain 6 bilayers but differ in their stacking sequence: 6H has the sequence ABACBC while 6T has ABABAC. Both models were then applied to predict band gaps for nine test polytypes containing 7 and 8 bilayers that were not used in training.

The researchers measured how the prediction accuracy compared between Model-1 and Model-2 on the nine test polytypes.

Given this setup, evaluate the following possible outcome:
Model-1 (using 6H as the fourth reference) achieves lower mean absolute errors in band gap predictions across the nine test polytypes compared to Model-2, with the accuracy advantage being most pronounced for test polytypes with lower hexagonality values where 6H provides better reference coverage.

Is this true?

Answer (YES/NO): NO